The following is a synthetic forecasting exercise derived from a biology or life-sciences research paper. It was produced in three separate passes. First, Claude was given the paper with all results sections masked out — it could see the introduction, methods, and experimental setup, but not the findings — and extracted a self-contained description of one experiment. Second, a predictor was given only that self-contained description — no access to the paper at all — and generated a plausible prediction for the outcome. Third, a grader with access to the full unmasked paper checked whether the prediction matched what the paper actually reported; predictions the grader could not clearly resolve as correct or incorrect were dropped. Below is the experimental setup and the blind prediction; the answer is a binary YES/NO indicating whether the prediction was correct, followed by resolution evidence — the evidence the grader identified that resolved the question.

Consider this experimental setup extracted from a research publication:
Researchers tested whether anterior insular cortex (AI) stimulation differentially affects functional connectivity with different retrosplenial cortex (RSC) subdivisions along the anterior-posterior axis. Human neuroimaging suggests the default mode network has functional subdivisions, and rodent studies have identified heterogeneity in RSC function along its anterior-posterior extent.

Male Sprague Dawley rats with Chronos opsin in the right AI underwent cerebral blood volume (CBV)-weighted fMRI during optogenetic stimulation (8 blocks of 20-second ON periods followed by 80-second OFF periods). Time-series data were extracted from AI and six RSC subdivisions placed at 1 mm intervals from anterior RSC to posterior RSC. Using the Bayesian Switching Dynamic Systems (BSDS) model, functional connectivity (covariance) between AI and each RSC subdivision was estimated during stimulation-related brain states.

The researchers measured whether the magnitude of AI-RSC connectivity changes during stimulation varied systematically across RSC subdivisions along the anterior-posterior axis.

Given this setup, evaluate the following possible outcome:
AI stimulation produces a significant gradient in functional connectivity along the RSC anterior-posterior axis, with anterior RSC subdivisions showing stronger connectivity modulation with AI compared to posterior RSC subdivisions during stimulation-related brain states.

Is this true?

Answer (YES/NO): NO